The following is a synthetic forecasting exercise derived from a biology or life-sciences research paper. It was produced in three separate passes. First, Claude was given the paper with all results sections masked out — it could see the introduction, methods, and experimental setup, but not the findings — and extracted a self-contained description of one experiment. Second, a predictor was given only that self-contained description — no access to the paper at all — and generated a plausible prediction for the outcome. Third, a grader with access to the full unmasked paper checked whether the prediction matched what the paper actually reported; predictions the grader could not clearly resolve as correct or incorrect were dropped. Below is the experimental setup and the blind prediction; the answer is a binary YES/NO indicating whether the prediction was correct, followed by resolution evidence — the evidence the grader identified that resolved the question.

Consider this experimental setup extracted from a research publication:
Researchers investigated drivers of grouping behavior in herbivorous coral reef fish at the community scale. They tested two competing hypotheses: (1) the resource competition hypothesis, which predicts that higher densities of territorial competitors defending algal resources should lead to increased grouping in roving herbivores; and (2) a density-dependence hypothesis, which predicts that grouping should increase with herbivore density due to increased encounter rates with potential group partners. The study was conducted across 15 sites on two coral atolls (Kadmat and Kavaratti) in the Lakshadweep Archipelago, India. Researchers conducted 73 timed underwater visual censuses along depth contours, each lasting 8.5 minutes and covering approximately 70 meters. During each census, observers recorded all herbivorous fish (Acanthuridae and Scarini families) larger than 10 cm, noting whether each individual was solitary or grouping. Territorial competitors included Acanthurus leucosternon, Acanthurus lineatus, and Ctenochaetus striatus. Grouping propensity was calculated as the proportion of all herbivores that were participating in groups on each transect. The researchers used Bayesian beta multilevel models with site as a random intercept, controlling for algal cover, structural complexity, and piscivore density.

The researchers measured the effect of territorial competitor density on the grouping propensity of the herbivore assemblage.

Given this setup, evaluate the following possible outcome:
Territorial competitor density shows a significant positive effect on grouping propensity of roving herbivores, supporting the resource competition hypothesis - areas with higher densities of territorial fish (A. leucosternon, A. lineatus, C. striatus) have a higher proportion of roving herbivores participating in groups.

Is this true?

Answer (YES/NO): YES